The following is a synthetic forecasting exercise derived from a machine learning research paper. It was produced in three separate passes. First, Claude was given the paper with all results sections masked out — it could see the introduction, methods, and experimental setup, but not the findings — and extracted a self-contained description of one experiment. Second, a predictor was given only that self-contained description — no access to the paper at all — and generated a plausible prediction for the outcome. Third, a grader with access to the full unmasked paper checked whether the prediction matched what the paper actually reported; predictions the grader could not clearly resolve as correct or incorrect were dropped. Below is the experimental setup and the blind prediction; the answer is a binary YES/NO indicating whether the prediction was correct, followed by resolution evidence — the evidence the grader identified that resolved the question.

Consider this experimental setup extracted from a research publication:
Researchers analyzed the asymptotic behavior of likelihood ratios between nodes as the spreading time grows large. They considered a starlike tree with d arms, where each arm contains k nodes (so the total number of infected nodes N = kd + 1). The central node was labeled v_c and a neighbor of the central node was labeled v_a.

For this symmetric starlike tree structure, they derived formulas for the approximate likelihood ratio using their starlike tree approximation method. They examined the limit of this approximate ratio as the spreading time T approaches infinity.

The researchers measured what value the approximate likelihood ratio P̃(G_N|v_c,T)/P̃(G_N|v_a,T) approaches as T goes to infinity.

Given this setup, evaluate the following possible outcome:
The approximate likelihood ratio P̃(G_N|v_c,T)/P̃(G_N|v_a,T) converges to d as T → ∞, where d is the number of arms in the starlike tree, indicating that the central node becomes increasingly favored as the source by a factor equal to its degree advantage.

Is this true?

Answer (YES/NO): NO